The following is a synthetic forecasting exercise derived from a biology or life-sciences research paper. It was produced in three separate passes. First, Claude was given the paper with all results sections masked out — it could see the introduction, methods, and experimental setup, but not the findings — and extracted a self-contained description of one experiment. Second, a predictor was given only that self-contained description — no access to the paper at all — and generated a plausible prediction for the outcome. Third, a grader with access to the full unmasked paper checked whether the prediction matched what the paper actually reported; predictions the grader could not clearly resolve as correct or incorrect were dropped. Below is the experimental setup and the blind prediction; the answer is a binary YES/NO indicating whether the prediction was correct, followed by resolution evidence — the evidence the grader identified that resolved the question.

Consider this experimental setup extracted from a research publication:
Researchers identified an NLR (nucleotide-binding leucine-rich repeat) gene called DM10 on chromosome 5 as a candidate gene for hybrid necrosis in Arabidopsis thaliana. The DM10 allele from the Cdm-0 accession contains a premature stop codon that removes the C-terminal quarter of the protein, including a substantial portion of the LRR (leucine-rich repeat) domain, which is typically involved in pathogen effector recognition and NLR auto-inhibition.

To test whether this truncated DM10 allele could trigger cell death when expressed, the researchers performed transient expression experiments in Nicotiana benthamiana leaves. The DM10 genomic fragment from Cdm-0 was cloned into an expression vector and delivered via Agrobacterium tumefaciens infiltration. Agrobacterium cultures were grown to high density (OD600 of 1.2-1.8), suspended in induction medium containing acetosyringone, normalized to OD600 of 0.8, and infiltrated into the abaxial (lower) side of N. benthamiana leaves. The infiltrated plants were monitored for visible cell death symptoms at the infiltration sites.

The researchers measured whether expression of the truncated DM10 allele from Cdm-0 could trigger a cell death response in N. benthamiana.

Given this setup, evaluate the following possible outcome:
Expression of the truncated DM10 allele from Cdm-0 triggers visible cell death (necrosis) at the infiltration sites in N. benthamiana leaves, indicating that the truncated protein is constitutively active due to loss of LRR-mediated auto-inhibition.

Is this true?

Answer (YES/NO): NO